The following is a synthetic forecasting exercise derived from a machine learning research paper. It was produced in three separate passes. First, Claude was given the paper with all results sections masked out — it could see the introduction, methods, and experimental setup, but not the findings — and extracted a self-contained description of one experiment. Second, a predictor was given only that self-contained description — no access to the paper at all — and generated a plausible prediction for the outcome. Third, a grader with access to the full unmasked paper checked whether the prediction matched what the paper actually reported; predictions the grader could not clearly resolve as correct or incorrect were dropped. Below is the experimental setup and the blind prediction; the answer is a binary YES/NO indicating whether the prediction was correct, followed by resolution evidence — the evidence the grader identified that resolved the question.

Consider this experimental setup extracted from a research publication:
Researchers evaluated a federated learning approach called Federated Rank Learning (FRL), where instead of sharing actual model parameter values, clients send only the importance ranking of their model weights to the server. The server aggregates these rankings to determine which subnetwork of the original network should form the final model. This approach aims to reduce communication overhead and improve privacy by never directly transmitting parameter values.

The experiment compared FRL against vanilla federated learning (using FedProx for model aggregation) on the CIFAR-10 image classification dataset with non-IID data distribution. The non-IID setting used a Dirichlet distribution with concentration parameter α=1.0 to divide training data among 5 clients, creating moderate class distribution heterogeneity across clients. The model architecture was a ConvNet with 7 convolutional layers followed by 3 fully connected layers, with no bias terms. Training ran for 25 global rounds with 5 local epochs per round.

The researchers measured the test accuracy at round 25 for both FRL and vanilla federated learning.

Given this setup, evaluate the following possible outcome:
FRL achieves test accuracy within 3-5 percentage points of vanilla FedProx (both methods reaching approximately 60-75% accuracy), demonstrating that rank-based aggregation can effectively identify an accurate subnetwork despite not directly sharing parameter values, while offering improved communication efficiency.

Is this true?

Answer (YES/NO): NO